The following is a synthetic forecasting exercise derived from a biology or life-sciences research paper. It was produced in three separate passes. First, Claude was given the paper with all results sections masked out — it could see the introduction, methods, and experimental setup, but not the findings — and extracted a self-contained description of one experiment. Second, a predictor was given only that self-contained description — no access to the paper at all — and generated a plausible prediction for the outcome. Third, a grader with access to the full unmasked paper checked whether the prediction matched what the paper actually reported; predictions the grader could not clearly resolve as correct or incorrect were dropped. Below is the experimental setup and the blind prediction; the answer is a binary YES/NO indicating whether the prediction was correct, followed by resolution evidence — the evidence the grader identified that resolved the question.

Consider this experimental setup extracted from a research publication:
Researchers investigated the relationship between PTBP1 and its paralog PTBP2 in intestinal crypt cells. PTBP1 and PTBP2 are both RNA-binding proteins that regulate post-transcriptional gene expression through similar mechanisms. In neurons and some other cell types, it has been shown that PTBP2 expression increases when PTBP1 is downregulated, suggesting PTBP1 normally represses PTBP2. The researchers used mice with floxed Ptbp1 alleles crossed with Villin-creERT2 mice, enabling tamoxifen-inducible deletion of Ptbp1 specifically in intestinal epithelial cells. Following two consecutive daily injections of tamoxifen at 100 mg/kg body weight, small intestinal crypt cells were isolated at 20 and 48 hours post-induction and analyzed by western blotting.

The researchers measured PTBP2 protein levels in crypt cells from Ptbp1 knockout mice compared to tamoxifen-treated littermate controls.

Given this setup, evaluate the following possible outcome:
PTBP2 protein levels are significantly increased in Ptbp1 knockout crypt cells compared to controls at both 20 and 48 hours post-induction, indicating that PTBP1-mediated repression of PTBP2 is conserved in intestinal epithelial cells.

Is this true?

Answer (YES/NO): NO